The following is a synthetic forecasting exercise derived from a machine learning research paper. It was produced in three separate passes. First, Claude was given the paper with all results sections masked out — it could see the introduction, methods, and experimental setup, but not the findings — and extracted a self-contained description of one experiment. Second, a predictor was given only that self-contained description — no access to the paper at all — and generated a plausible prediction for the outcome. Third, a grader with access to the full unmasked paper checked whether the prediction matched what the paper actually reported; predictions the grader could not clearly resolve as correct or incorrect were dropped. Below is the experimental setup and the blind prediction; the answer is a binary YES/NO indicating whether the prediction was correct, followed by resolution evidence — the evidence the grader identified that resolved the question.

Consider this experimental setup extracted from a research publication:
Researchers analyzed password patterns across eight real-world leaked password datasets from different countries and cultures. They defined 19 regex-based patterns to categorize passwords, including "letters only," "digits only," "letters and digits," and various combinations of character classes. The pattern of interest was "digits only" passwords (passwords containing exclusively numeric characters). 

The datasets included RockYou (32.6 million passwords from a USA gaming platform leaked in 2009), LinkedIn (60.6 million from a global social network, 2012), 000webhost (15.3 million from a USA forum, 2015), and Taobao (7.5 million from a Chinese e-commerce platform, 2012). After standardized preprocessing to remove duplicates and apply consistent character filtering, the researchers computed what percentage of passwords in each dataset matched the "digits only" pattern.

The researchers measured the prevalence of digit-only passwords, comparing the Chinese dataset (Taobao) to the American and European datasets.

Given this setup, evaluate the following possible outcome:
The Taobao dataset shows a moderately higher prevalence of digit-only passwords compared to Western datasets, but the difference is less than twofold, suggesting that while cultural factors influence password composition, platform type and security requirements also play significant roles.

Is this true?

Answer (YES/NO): NO